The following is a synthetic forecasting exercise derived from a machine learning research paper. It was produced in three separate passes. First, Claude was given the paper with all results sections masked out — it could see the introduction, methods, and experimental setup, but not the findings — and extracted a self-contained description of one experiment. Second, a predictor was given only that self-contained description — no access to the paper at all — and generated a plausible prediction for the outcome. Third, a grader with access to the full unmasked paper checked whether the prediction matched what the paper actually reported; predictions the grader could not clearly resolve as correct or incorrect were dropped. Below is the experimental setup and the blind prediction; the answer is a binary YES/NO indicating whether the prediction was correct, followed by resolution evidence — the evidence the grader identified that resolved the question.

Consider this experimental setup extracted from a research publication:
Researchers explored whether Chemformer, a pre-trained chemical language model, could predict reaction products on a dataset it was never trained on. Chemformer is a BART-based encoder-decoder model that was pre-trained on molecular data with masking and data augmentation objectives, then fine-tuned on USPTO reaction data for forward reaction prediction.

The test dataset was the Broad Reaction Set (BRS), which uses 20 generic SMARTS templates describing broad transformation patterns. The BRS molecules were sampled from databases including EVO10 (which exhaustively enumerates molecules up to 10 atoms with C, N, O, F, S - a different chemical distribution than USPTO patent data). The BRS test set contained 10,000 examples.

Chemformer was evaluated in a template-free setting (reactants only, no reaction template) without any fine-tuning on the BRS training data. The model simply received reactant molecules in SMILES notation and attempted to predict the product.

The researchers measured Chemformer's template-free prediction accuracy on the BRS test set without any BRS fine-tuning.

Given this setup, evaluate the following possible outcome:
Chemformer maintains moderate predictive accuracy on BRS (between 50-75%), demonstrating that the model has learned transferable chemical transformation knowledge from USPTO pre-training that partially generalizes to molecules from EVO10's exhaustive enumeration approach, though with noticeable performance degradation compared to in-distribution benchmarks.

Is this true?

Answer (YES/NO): NO